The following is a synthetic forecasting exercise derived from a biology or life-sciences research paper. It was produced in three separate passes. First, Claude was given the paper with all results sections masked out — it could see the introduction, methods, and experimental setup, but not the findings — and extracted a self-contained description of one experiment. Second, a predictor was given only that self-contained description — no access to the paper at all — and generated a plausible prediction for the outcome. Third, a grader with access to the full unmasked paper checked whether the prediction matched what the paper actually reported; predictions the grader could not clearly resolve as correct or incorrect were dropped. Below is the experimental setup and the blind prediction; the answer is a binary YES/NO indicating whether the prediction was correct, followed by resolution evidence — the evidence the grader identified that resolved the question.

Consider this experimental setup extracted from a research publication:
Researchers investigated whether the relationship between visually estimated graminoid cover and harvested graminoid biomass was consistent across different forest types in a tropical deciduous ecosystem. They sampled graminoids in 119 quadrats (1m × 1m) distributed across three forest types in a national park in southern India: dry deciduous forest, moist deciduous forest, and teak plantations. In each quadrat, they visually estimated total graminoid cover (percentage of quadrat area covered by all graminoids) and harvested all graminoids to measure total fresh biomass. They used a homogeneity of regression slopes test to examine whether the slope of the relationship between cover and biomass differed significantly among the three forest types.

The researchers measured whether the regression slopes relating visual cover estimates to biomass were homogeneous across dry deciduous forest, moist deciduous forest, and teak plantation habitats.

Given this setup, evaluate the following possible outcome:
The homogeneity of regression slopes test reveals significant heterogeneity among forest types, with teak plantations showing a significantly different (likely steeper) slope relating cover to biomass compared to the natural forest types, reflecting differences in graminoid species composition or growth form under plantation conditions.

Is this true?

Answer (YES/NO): NO